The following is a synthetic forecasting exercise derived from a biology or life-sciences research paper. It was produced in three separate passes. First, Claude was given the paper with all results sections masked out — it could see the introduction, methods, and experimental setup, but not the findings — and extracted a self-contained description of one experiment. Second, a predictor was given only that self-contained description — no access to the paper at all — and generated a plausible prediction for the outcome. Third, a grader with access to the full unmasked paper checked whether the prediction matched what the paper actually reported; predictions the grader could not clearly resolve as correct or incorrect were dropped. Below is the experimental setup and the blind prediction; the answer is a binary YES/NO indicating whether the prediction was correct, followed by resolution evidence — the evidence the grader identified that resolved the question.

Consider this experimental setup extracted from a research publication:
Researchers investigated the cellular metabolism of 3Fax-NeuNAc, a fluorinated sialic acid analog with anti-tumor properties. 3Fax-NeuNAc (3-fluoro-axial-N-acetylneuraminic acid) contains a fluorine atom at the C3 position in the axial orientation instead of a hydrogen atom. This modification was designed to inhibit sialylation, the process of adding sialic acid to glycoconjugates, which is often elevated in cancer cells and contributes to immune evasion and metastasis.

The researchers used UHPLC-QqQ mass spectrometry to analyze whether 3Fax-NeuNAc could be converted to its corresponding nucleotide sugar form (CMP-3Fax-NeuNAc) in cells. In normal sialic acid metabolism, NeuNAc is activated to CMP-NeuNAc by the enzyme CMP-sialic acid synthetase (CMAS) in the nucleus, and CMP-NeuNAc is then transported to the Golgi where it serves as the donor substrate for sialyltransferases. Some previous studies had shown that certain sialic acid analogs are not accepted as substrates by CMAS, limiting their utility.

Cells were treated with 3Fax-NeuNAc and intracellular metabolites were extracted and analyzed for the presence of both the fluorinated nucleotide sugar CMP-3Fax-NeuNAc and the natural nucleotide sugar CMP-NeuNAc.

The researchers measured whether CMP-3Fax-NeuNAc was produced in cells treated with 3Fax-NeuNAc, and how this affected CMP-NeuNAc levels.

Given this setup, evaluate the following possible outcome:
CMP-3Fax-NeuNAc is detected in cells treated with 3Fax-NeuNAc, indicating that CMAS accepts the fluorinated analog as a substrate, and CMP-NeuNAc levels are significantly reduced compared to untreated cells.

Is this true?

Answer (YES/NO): YES